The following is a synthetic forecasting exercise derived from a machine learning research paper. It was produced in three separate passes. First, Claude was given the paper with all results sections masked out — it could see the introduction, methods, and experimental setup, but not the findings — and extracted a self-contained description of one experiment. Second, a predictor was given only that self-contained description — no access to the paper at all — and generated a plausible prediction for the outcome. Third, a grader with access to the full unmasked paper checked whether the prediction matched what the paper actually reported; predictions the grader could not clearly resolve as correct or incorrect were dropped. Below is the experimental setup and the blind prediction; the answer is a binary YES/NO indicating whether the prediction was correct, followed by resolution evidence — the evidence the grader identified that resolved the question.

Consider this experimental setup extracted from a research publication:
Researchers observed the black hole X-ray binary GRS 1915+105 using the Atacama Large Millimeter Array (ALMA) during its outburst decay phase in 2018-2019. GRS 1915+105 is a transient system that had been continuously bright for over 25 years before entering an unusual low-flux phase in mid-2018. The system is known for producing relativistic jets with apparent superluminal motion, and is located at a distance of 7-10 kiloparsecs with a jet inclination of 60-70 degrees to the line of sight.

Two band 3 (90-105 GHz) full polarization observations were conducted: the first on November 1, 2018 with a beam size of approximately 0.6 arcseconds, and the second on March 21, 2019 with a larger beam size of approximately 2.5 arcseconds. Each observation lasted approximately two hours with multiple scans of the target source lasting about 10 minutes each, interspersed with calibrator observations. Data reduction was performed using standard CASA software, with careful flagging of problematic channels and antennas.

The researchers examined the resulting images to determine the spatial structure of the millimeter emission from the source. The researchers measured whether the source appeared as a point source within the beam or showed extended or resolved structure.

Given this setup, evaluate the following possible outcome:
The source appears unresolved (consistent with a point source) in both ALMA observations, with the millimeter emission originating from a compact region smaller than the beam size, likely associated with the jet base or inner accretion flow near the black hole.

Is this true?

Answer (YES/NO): YES